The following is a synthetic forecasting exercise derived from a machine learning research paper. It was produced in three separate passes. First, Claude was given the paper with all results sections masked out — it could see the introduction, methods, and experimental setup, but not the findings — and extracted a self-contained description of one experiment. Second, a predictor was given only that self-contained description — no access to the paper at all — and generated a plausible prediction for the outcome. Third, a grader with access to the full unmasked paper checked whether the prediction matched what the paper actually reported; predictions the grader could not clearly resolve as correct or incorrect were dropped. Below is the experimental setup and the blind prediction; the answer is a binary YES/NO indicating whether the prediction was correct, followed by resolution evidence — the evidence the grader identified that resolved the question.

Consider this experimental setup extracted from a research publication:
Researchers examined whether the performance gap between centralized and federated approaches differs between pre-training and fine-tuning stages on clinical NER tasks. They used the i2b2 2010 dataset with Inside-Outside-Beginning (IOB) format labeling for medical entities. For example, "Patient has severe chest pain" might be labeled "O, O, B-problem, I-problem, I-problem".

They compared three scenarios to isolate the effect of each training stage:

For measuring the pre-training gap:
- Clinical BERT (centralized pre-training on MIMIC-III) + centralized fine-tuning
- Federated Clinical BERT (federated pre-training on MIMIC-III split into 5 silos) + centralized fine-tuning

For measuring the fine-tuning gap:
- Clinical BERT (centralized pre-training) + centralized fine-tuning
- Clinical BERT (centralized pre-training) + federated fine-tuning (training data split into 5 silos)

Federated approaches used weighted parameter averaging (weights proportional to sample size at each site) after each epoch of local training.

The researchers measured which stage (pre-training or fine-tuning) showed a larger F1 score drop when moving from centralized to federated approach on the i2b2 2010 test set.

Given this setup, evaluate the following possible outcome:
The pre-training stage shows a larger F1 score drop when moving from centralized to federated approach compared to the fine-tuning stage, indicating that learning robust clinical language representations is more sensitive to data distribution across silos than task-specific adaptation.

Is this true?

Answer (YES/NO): YES